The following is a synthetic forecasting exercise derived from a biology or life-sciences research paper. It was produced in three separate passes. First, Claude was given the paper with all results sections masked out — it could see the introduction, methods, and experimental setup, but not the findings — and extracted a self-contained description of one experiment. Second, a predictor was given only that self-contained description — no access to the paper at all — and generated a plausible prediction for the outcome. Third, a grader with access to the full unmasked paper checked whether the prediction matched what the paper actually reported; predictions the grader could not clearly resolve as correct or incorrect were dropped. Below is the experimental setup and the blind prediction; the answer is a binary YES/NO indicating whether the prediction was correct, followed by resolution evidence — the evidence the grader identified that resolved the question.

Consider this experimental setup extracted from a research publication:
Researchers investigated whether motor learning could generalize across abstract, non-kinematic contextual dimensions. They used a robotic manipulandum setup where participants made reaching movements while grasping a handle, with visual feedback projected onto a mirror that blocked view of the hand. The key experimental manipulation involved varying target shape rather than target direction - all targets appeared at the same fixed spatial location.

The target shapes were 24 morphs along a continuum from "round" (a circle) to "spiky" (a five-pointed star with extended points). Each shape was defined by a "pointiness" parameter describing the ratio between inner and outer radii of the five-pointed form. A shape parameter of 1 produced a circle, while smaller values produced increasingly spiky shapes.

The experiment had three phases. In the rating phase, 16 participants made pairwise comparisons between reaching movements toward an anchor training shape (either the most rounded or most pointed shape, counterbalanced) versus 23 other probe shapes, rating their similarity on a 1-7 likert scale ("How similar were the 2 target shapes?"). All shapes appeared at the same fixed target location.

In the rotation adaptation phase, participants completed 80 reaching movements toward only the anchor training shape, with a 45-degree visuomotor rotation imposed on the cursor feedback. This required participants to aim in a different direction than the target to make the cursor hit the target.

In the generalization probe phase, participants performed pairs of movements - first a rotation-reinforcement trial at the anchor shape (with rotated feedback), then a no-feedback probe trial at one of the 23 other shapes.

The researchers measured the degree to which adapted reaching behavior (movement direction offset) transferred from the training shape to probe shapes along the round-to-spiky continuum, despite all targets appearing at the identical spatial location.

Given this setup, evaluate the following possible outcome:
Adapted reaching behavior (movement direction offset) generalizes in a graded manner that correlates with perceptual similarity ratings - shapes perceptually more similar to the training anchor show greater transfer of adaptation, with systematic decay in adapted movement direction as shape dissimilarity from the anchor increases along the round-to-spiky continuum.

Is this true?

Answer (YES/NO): YES